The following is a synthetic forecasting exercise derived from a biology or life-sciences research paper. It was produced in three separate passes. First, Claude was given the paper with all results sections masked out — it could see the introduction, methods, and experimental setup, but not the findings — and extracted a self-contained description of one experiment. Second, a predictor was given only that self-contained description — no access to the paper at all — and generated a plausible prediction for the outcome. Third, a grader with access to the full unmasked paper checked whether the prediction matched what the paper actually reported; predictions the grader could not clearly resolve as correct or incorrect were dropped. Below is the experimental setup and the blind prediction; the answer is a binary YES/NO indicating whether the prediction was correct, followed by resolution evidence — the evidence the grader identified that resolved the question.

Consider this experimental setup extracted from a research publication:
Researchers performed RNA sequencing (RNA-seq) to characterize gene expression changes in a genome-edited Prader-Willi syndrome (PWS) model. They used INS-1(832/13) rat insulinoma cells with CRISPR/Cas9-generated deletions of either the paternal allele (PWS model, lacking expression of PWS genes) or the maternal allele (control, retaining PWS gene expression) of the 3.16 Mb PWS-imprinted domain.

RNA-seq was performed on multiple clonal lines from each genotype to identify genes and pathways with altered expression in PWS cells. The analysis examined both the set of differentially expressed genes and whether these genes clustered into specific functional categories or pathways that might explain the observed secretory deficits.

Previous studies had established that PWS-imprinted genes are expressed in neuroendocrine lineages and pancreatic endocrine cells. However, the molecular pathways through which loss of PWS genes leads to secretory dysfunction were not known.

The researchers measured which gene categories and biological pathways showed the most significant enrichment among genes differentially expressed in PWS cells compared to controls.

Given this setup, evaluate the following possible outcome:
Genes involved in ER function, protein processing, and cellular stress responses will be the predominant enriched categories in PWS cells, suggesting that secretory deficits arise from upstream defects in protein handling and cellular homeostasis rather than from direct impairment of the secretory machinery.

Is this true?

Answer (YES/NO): YES